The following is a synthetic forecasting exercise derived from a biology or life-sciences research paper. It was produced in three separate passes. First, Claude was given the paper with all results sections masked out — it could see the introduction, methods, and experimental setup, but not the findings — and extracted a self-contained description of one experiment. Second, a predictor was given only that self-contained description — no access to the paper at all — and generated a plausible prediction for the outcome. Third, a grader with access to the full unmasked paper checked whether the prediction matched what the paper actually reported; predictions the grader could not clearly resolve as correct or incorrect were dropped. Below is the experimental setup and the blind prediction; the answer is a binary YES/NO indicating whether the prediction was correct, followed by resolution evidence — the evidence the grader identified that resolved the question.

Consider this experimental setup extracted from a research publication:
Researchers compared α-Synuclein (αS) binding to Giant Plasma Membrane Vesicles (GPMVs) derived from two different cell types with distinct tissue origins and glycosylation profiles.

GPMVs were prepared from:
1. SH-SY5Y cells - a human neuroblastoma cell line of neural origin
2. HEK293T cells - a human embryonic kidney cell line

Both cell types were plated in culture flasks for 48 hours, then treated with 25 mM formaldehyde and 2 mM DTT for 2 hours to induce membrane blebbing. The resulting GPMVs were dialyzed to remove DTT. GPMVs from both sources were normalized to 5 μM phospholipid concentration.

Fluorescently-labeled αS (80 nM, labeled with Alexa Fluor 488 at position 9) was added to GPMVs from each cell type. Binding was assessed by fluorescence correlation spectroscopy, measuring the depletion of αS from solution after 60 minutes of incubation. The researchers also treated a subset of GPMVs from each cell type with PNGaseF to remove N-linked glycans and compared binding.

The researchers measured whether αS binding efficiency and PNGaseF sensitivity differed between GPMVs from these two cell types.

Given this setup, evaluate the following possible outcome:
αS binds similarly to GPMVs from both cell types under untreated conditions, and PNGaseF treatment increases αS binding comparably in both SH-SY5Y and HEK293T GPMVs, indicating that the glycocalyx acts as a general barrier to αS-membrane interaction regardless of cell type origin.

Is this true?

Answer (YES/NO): NO